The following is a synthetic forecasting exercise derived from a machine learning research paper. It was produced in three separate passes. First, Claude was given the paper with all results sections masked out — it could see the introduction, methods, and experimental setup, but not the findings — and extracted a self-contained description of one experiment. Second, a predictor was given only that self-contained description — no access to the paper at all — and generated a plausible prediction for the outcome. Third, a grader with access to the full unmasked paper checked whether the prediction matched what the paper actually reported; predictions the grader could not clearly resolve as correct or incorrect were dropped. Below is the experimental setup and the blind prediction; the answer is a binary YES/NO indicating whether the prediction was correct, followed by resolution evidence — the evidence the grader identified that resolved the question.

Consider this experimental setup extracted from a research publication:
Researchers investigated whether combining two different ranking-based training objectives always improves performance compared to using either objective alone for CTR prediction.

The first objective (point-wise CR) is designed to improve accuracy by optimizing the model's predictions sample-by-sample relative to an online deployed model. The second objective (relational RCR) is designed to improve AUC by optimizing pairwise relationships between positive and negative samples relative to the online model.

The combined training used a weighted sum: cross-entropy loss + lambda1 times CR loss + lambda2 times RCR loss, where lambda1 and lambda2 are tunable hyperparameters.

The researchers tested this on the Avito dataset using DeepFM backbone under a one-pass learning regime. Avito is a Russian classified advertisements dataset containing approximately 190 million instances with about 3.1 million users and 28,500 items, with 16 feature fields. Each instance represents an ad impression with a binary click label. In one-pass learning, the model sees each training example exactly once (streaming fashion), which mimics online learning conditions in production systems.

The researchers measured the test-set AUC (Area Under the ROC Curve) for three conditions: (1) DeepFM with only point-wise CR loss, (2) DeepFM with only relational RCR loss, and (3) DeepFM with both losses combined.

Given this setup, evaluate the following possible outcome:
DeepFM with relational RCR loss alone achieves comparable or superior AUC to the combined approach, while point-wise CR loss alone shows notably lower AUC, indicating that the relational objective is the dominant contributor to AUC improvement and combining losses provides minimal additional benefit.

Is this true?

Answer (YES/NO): NO